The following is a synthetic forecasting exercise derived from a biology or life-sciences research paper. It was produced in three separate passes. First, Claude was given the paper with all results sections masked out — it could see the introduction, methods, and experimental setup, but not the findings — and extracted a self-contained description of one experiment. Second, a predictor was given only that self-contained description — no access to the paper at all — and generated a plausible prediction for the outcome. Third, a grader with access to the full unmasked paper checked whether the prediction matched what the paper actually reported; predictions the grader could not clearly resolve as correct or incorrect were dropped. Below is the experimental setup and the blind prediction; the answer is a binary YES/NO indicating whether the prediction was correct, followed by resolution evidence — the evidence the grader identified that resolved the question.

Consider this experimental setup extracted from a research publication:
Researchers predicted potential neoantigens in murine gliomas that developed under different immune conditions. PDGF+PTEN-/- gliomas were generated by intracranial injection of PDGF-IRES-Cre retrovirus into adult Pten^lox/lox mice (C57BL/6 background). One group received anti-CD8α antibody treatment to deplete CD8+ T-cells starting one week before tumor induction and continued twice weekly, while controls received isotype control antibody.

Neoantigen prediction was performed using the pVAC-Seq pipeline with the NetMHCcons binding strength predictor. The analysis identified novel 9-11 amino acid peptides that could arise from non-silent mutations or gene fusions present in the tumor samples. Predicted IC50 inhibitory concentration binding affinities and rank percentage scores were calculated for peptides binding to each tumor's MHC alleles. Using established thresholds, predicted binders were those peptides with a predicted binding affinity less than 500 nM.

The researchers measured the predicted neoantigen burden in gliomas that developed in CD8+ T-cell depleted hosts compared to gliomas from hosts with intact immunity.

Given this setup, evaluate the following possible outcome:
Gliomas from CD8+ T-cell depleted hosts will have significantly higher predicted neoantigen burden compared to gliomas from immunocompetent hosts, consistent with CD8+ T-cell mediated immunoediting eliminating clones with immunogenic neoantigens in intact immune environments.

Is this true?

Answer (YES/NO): YES